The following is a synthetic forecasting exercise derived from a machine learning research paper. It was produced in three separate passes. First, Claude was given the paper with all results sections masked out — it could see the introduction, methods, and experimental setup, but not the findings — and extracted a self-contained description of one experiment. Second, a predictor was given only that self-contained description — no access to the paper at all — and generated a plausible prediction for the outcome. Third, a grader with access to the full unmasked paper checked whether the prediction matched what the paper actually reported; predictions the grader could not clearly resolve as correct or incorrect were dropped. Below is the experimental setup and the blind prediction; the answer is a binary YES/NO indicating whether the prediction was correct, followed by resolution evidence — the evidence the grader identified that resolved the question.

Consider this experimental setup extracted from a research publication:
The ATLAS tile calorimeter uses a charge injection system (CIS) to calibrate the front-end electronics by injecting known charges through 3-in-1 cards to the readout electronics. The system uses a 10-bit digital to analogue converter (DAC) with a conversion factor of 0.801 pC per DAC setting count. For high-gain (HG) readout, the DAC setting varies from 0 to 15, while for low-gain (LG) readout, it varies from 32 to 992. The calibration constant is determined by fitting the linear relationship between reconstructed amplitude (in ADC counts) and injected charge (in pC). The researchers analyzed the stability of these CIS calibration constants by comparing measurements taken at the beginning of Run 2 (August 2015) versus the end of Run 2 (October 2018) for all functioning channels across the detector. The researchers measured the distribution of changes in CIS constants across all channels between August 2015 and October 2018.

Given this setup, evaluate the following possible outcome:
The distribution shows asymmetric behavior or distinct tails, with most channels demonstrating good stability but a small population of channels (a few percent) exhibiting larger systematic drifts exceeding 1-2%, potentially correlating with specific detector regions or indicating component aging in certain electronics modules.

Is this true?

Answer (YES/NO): NO